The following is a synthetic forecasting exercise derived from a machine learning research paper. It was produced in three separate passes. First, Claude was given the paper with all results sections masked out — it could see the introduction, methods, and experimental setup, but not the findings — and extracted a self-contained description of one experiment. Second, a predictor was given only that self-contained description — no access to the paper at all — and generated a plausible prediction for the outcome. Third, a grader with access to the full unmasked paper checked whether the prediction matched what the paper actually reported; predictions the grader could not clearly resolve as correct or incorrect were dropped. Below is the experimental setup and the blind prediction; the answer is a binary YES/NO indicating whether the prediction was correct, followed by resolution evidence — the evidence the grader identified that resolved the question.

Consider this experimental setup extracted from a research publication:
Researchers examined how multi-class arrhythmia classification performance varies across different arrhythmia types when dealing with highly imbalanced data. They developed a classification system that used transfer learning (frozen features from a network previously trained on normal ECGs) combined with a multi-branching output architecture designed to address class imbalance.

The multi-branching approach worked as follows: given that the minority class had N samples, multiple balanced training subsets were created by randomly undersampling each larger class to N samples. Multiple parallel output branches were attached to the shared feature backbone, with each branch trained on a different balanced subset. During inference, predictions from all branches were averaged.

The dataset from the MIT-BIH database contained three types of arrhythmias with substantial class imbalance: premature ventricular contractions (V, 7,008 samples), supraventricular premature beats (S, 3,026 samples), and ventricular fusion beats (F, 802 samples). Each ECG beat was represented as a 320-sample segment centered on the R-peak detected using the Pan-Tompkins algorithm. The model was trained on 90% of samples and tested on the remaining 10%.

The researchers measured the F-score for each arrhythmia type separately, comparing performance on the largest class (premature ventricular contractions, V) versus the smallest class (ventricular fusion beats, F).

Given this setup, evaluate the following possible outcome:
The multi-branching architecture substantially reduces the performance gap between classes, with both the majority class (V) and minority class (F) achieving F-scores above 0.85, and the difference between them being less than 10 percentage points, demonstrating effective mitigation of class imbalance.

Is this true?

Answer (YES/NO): YES